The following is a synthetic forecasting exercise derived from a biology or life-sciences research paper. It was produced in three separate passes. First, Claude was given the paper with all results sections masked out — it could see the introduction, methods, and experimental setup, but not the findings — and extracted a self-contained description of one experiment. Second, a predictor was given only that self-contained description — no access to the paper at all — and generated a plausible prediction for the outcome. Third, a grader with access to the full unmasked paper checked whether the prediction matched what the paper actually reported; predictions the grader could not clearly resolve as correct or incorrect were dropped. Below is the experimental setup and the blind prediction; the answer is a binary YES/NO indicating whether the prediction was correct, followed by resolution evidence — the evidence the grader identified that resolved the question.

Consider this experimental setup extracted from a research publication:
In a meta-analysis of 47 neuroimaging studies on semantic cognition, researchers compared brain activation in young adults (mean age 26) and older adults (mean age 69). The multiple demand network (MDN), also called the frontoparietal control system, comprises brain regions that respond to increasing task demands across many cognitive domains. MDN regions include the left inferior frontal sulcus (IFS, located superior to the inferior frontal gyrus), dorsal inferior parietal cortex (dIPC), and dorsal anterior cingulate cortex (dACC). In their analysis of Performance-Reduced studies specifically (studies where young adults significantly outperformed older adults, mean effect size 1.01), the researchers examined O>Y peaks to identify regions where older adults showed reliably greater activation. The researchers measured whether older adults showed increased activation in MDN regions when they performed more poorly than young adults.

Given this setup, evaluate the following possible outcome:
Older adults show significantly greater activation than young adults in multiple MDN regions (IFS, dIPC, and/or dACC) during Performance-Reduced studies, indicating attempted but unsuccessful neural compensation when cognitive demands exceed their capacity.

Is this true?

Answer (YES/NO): YES